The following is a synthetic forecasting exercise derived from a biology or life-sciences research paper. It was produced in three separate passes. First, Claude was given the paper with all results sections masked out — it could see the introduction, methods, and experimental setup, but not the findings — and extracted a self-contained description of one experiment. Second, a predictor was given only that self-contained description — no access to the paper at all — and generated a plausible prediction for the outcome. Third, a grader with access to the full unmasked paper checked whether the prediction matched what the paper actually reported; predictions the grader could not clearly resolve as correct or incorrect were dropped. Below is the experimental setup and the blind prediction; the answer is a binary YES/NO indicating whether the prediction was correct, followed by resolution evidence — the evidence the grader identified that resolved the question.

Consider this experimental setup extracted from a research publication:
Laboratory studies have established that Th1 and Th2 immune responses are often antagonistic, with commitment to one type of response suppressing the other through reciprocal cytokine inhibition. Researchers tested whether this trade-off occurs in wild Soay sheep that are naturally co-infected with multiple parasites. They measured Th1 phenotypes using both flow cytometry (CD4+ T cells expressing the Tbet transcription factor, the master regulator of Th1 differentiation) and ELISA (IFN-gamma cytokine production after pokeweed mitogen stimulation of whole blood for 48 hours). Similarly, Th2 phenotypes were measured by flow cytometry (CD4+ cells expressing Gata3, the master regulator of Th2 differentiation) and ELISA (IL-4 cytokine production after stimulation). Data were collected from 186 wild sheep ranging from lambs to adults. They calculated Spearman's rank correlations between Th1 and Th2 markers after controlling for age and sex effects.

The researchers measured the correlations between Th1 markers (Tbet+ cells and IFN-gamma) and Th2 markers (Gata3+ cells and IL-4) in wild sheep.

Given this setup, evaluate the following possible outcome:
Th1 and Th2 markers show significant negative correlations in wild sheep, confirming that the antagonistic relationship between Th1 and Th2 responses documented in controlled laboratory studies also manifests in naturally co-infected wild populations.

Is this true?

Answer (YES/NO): NO